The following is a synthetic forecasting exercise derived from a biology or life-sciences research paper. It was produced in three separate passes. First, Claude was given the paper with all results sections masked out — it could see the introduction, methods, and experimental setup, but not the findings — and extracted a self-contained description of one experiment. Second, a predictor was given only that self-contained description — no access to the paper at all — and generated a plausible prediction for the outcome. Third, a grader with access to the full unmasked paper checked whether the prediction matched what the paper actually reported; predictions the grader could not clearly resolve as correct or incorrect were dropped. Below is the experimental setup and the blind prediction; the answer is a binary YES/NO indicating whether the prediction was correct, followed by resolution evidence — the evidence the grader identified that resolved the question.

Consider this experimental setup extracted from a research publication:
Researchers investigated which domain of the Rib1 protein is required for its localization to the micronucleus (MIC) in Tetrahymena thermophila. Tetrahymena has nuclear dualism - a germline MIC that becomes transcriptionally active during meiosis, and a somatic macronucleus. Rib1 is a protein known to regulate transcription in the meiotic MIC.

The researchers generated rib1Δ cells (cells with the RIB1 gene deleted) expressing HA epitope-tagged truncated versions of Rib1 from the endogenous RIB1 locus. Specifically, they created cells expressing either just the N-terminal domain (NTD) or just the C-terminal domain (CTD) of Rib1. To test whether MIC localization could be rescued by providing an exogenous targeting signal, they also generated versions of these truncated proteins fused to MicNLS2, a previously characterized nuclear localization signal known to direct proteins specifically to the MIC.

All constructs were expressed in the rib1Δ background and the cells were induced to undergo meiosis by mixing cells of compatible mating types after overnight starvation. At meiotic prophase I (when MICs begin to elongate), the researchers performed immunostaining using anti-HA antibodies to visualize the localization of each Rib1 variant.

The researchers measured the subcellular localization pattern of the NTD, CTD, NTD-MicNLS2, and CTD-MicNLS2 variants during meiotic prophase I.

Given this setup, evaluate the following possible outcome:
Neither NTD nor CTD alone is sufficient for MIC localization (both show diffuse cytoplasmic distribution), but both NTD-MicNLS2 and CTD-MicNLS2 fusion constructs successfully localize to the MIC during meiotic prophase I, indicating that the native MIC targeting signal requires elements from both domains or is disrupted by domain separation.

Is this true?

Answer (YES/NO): NO